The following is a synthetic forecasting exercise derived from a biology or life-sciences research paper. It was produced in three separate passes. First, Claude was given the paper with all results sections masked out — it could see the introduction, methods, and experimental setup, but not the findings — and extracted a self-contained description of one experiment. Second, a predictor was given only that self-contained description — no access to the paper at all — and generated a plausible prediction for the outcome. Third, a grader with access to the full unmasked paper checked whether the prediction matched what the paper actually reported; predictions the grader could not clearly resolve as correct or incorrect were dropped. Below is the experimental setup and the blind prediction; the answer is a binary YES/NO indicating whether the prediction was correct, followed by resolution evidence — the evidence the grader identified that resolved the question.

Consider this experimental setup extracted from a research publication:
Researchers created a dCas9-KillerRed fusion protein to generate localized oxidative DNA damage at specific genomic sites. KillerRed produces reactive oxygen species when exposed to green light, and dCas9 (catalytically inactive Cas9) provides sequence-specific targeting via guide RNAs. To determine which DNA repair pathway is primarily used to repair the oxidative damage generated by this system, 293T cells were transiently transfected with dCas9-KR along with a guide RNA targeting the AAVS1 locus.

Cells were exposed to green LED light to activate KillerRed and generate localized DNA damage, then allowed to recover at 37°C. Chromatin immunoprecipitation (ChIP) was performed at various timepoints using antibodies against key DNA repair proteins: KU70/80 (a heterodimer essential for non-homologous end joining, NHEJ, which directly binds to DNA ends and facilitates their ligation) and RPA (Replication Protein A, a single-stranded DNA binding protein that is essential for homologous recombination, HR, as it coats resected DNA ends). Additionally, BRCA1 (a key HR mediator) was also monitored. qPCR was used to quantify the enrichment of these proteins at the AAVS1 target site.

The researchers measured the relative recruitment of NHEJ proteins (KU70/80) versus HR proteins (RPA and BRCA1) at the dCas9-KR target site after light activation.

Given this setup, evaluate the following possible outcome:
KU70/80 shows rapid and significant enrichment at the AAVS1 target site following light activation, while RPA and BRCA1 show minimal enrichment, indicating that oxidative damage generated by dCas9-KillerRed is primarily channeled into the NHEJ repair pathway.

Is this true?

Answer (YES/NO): YES